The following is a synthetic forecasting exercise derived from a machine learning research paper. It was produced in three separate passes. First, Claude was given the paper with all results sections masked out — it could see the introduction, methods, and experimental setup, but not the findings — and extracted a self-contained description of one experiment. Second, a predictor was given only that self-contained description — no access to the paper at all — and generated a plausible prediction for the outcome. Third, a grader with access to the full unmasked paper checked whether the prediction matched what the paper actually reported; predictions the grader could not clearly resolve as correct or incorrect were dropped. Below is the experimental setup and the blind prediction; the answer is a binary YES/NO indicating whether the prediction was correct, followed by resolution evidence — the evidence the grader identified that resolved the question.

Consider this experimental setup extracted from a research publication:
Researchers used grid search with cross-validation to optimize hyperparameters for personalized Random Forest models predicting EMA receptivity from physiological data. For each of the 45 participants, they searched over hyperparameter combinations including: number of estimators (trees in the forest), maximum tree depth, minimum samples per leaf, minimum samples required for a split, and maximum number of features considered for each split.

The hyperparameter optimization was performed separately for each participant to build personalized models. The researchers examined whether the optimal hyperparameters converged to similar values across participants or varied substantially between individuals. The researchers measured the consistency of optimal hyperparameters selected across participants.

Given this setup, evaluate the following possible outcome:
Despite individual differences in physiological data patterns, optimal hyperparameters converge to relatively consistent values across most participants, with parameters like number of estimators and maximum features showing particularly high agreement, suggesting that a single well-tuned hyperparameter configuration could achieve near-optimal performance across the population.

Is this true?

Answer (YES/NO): NO